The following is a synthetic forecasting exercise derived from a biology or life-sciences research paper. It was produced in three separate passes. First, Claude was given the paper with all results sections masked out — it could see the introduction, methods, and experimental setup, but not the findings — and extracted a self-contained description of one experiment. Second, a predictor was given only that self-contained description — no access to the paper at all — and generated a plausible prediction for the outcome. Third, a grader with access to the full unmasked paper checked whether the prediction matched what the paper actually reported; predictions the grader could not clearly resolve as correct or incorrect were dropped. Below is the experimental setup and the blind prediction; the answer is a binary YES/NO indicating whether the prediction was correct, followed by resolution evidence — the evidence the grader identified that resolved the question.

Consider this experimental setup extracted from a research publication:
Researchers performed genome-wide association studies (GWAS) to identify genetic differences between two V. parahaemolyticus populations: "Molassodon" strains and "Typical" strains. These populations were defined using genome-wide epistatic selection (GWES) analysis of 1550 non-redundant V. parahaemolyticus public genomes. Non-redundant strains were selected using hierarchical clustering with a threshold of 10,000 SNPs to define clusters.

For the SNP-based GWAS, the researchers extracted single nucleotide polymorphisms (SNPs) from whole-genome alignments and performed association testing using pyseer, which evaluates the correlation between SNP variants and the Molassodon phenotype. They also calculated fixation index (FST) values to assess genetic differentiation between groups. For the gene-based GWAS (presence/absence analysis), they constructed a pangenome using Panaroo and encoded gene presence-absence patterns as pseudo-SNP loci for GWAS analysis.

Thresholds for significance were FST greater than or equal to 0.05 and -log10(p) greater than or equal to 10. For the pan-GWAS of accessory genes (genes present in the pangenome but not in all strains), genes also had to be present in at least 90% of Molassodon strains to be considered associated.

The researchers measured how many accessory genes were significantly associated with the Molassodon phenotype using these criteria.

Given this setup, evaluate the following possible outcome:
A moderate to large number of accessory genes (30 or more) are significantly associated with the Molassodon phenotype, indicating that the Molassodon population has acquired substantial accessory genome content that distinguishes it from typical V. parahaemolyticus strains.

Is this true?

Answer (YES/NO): YES